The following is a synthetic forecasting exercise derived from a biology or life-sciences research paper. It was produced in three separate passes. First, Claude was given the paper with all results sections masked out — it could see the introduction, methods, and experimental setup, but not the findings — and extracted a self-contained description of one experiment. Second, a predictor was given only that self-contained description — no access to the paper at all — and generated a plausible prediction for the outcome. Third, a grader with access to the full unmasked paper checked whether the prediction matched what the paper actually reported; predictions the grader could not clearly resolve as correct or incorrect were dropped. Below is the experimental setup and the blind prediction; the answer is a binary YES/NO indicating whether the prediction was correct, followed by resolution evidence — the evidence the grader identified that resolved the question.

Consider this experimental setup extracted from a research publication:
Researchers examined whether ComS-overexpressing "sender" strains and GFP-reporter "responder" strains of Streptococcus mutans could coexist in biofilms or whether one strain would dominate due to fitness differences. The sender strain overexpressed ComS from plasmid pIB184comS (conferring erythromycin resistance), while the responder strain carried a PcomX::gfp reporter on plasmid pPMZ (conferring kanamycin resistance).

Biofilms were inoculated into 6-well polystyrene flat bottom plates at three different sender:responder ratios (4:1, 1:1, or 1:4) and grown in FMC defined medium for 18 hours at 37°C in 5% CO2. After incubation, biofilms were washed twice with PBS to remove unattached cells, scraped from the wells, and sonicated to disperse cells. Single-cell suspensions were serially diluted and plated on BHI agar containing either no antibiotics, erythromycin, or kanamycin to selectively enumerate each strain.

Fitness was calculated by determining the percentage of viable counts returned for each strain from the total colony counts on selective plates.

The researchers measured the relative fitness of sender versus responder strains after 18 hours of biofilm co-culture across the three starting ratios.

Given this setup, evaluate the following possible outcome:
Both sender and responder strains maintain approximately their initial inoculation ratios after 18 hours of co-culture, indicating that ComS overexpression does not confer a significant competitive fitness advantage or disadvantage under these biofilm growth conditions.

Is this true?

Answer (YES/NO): NO